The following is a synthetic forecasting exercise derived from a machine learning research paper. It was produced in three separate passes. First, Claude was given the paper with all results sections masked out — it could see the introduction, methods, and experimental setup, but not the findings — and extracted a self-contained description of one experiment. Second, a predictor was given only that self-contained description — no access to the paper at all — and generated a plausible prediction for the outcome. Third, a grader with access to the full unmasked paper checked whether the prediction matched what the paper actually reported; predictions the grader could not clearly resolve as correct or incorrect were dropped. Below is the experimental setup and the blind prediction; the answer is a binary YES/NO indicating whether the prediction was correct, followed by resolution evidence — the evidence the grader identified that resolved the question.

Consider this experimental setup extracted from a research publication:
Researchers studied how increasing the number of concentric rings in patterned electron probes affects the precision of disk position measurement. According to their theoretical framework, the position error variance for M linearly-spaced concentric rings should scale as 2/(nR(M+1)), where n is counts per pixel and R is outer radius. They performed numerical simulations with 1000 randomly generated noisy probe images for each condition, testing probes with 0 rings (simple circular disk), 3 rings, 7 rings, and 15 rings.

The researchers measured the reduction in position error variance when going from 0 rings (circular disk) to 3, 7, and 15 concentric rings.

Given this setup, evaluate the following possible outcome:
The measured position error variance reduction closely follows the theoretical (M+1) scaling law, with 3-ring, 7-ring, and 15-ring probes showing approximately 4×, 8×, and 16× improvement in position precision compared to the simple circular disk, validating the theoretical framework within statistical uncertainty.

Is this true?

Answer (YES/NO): NO